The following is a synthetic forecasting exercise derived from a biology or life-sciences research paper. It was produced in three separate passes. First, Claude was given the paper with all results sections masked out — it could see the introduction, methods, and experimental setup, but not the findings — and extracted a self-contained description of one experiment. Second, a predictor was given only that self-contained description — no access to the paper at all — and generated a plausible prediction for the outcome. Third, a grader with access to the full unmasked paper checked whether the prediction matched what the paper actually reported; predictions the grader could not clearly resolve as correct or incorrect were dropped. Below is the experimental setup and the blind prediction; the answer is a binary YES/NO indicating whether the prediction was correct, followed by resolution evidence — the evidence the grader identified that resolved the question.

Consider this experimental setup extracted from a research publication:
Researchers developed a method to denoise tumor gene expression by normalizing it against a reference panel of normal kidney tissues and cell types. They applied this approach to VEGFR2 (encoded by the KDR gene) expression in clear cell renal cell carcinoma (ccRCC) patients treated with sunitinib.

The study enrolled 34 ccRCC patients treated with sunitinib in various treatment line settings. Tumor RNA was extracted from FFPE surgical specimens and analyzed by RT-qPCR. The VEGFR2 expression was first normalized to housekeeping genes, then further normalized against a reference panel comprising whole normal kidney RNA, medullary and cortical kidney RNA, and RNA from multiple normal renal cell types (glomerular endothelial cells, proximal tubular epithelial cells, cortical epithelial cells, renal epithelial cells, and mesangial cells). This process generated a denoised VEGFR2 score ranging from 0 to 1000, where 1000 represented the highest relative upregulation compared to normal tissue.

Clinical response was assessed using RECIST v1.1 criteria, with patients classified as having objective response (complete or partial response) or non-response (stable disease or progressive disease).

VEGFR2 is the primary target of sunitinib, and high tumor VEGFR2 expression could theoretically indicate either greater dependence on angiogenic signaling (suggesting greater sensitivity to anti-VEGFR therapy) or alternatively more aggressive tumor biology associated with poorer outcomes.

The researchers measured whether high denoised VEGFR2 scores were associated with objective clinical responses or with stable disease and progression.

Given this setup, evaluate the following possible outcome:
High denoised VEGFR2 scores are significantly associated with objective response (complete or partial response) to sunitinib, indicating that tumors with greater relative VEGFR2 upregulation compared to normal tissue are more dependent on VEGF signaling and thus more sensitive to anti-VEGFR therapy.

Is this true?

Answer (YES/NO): YES